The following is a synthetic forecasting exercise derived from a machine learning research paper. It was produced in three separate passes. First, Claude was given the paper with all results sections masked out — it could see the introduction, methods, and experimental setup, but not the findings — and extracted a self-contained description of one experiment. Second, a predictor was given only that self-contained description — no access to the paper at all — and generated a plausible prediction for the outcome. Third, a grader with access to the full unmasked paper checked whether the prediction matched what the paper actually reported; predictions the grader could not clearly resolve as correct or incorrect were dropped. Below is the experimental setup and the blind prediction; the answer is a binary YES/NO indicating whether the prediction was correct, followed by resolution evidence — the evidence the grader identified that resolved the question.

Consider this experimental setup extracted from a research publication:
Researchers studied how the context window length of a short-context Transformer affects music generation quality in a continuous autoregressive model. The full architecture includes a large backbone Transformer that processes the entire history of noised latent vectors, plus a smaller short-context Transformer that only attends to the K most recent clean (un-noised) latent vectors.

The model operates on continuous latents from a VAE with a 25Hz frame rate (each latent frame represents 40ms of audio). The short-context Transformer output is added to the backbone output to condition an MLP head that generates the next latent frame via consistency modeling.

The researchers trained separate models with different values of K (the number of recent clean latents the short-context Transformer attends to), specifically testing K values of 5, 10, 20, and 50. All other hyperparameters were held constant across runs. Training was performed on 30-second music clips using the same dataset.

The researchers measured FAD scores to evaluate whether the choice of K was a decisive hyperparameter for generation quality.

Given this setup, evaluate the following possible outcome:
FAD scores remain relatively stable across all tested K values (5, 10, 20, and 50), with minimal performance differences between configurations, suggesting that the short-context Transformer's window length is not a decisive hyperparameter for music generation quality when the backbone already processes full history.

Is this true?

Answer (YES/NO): NO